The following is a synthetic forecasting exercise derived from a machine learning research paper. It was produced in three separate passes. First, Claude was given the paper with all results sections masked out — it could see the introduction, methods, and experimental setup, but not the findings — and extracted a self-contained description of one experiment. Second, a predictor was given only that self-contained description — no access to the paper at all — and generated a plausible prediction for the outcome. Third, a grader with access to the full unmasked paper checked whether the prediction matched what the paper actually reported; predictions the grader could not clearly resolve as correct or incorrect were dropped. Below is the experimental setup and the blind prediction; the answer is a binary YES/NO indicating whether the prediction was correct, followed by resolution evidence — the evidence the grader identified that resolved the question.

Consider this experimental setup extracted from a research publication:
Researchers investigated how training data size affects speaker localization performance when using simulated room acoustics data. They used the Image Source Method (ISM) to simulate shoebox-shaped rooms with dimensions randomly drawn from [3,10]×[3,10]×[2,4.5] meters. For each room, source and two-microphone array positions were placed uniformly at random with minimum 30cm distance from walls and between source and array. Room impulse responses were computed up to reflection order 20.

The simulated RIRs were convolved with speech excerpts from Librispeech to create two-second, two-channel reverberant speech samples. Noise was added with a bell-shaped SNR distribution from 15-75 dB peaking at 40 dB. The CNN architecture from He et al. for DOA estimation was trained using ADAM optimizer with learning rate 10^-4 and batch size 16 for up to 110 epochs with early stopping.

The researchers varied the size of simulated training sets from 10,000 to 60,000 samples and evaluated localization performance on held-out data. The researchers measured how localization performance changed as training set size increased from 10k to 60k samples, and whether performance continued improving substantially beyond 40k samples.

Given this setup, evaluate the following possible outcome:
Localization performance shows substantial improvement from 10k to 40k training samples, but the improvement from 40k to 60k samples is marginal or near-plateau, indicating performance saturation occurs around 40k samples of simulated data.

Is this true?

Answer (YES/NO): YES